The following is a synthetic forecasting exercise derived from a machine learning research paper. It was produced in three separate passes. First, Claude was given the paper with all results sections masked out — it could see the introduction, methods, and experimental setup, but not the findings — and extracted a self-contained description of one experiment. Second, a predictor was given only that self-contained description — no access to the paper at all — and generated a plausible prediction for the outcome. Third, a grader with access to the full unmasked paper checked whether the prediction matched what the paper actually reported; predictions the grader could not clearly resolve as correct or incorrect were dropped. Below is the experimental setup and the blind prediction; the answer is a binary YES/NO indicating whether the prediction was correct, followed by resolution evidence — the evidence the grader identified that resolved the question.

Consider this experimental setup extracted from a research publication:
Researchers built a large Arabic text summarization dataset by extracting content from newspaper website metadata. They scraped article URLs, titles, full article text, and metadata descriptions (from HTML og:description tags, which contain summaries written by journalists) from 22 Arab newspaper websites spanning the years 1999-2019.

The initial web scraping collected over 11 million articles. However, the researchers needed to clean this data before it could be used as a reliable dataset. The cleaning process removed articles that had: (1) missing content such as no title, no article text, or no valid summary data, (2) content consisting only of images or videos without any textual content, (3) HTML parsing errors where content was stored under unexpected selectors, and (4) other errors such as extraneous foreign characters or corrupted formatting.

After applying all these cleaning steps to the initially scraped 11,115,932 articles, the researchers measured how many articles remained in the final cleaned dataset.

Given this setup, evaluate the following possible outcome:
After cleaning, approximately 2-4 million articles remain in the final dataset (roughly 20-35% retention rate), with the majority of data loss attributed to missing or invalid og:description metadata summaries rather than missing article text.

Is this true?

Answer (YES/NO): NO